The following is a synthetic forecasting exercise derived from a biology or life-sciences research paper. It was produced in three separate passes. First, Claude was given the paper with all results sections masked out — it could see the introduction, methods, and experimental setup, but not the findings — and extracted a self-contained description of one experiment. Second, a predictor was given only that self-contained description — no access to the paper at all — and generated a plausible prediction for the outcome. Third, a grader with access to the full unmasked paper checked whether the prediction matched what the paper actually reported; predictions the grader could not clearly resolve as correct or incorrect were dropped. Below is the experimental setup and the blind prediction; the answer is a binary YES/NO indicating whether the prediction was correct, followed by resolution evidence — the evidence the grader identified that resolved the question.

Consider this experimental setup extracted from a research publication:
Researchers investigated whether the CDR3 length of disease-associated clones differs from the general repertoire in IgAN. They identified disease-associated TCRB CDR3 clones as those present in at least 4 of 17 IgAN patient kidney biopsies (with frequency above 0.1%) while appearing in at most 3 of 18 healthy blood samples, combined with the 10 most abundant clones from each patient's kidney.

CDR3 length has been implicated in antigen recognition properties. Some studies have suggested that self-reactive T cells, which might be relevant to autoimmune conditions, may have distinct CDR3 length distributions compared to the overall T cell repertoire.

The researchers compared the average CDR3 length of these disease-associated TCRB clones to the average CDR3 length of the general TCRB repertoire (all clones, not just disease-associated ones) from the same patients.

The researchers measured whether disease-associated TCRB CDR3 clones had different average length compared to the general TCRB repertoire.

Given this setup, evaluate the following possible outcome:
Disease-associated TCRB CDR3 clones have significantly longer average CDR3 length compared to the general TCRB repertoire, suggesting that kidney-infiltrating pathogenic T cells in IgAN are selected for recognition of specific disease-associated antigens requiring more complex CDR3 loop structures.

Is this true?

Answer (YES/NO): NO